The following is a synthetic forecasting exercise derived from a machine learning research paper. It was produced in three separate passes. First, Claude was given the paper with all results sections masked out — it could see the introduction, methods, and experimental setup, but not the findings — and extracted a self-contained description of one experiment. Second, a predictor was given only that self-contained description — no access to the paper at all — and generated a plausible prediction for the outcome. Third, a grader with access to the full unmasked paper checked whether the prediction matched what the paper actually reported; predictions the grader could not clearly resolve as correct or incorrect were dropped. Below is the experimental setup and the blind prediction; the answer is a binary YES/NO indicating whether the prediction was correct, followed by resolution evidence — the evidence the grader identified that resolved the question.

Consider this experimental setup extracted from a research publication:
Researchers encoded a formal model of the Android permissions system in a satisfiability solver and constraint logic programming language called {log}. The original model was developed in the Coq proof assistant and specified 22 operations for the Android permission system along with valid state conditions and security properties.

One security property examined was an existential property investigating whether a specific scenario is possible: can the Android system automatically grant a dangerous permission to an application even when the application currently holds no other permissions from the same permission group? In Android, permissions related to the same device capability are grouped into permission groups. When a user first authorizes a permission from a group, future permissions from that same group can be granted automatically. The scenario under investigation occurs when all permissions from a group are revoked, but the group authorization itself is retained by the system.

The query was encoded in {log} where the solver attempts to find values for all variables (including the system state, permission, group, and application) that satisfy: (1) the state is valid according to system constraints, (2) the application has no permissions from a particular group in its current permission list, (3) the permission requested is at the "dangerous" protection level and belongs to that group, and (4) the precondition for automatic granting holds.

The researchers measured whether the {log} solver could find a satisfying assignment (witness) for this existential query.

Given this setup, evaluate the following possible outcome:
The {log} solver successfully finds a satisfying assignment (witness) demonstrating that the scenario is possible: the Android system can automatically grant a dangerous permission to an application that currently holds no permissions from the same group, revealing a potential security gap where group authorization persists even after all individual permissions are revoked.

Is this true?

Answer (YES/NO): YES